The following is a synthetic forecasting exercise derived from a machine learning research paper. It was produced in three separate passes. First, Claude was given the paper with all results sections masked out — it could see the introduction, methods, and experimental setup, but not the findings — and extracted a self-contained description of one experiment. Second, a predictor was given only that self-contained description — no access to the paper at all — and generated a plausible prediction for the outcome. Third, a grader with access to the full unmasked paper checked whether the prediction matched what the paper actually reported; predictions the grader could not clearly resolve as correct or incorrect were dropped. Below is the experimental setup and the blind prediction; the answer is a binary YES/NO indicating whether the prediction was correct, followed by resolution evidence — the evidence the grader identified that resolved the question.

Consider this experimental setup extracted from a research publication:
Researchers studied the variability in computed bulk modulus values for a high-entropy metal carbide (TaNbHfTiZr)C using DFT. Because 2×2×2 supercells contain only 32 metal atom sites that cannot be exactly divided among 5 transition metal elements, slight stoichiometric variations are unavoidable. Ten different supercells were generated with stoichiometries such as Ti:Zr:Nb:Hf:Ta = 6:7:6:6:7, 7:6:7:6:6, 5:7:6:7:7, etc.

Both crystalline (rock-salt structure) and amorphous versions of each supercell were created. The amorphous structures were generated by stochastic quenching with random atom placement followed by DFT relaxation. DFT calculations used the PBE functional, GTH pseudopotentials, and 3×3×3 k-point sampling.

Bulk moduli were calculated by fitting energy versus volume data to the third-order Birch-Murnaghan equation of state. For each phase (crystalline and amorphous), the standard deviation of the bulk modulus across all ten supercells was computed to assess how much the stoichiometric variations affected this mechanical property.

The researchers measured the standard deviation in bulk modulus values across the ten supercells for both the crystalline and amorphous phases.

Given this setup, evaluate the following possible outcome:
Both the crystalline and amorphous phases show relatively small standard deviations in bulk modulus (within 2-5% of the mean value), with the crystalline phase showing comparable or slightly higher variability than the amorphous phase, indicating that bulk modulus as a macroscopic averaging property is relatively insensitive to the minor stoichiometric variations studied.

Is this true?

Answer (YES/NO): NO